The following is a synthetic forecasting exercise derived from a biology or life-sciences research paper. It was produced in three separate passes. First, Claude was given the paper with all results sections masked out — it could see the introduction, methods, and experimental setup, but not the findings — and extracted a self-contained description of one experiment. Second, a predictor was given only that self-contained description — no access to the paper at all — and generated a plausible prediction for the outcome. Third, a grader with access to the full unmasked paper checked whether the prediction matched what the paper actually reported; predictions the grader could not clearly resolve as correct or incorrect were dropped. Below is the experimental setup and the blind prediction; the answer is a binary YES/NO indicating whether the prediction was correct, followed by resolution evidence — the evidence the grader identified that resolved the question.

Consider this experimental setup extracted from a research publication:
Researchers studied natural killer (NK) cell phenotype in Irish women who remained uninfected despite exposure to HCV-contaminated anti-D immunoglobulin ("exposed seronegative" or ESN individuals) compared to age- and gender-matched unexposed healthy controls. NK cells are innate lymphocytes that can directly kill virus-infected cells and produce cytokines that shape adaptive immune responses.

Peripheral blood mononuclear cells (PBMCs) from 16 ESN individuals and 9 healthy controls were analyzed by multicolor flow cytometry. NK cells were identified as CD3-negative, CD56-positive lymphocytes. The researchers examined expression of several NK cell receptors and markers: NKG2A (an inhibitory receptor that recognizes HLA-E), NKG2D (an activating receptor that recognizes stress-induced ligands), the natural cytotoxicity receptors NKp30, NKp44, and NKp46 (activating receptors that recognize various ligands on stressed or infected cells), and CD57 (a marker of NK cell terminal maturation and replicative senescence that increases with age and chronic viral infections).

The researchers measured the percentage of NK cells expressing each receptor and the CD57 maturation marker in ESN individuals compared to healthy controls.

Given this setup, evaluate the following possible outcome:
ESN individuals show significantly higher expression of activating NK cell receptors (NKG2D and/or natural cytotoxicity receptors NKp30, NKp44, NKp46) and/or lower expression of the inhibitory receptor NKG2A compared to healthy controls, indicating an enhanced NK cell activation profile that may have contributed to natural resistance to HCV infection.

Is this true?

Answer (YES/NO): NO